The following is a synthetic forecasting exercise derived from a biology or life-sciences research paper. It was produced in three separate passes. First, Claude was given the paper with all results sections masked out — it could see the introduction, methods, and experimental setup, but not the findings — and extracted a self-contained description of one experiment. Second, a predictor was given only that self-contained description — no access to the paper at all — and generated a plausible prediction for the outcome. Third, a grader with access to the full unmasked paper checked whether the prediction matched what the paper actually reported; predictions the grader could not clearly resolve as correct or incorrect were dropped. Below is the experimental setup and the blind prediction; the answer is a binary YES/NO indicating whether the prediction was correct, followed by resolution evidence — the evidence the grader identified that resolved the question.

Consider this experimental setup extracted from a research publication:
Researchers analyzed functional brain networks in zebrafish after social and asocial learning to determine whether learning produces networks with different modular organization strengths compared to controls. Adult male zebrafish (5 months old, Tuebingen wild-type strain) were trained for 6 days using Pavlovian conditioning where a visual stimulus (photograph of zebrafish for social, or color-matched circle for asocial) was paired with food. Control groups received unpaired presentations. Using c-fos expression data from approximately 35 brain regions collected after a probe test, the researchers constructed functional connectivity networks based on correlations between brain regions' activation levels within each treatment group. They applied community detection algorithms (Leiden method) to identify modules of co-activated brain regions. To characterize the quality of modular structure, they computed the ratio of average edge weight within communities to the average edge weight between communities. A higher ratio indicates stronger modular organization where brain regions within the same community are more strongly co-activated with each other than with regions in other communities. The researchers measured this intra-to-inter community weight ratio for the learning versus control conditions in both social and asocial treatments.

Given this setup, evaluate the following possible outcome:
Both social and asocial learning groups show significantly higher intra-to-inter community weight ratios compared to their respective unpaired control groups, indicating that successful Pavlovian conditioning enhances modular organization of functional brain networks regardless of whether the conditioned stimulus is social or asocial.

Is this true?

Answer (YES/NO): NO